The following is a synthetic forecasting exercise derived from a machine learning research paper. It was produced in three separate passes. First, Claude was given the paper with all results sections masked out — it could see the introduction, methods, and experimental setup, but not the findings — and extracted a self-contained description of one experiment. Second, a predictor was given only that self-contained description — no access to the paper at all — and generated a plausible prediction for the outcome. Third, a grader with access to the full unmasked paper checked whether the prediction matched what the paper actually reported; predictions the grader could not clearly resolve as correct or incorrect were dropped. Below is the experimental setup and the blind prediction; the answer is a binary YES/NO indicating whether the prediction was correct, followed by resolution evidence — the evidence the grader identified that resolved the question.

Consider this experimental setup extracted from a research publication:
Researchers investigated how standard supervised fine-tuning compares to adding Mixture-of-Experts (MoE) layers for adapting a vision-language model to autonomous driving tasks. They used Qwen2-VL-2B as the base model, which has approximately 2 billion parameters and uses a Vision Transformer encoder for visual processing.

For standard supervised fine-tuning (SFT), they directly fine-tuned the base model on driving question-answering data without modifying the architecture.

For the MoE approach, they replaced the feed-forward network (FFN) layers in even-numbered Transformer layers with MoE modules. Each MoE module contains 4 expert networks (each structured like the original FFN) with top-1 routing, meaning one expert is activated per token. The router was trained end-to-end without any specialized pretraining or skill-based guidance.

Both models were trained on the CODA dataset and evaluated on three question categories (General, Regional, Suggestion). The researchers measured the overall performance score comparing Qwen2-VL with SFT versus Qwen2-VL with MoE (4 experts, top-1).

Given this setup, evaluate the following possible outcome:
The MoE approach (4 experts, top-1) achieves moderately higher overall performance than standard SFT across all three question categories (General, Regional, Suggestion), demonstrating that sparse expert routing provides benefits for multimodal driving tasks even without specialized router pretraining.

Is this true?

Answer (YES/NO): YES